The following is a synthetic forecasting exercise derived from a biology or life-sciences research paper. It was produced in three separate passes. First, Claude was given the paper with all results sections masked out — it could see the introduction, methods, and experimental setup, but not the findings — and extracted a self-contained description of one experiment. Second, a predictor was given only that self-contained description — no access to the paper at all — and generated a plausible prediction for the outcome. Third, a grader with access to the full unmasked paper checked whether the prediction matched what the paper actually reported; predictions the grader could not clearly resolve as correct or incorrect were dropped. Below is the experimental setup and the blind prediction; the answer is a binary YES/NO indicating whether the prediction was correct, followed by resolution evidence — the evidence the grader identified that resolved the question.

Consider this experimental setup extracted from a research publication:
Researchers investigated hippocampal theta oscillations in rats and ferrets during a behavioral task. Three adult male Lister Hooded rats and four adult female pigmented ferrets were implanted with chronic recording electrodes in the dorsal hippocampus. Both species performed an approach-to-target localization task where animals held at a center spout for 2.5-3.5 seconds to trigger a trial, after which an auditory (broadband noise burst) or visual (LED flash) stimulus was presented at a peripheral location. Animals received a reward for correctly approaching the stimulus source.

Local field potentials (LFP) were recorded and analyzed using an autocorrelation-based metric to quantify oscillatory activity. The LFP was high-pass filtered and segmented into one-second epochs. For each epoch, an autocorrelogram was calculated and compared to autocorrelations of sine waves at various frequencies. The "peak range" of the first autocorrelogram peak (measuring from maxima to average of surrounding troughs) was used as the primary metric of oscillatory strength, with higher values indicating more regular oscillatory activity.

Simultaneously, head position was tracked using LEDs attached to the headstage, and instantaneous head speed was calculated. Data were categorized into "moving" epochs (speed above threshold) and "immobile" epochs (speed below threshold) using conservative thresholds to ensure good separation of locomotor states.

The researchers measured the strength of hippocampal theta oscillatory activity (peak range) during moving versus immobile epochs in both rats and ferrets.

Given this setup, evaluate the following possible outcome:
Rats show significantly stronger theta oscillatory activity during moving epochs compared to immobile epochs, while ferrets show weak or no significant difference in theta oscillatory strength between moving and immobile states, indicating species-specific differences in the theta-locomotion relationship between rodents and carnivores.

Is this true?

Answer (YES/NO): YES